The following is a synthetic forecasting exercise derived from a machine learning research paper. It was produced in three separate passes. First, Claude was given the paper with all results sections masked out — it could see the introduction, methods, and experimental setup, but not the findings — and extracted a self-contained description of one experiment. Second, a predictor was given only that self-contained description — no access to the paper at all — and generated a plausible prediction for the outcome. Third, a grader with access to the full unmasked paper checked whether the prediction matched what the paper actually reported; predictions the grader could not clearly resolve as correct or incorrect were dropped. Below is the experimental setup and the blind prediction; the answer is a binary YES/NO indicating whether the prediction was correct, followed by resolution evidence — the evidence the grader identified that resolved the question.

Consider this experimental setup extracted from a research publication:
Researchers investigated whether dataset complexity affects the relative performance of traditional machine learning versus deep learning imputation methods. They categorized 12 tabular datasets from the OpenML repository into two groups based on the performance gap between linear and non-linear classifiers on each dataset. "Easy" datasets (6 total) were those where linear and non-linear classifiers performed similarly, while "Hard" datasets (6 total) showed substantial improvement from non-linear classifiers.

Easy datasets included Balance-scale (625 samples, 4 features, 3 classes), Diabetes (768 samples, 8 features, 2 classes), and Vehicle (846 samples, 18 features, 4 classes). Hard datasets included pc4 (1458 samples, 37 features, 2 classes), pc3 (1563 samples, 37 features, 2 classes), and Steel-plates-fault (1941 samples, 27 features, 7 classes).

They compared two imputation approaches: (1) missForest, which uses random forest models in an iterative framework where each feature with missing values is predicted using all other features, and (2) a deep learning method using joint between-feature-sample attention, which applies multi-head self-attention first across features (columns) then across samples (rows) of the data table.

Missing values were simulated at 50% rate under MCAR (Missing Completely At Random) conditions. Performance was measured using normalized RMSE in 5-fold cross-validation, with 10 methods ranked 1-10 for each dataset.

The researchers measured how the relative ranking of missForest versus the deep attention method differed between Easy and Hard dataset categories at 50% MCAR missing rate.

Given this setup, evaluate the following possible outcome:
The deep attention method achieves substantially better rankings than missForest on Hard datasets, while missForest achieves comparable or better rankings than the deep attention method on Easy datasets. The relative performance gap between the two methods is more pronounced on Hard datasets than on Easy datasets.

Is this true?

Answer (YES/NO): NO